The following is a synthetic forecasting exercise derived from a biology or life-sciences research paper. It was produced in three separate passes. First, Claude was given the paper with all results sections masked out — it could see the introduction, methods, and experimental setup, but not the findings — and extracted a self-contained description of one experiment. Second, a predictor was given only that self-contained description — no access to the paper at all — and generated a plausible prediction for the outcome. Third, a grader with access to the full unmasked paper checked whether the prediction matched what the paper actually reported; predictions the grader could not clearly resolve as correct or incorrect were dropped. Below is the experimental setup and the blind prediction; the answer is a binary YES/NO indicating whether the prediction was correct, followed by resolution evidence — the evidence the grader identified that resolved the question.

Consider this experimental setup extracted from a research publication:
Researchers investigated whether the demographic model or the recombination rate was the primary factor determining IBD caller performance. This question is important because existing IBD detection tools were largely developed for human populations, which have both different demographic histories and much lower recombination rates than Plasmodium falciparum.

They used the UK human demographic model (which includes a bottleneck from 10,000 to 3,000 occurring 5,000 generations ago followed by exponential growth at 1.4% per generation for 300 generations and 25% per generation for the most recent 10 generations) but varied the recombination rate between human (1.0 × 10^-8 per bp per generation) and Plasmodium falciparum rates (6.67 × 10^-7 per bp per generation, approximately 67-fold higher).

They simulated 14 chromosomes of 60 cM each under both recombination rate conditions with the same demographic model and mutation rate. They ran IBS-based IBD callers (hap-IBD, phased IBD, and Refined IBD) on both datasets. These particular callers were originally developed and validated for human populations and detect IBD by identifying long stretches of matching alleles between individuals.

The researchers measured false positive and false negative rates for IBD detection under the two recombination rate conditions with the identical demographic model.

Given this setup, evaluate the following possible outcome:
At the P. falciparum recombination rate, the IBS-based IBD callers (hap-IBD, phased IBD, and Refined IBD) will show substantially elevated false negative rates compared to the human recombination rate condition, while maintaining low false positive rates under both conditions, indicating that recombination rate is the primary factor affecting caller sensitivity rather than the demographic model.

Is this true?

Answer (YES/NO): NO